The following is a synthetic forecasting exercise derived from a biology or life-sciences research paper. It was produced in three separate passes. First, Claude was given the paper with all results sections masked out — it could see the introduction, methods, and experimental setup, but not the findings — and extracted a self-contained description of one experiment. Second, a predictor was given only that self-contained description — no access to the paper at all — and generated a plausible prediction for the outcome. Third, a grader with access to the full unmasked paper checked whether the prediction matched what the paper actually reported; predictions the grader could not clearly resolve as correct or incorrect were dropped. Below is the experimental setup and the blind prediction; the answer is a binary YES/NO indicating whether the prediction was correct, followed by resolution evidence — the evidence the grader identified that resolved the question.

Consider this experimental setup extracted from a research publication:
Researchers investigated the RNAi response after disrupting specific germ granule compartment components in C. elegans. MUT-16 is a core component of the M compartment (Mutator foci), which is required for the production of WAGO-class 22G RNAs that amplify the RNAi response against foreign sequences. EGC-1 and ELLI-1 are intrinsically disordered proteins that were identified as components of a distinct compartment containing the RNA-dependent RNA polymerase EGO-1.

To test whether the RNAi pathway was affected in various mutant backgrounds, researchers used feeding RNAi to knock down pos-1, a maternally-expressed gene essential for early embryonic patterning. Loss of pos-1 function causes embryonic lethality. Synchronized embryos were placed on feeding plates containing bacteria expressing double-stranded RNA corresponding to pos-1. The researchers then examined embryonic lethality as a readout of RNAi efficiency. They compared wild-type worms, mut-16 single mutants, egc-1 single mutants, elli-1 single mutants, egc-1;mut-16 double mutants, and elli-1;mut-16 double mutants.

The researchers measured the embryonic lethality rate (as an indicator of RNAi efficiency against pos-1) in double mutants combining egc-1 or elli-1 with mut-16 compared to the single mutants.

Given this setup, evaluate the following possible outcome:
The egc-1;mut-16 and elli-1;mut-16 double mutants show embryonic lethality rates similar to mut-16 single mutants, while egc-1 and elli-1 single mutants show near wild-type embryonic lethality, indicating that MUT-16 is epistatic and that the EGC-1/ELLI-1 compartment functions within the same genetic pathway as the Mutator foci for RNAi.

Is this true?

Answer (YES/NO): NO